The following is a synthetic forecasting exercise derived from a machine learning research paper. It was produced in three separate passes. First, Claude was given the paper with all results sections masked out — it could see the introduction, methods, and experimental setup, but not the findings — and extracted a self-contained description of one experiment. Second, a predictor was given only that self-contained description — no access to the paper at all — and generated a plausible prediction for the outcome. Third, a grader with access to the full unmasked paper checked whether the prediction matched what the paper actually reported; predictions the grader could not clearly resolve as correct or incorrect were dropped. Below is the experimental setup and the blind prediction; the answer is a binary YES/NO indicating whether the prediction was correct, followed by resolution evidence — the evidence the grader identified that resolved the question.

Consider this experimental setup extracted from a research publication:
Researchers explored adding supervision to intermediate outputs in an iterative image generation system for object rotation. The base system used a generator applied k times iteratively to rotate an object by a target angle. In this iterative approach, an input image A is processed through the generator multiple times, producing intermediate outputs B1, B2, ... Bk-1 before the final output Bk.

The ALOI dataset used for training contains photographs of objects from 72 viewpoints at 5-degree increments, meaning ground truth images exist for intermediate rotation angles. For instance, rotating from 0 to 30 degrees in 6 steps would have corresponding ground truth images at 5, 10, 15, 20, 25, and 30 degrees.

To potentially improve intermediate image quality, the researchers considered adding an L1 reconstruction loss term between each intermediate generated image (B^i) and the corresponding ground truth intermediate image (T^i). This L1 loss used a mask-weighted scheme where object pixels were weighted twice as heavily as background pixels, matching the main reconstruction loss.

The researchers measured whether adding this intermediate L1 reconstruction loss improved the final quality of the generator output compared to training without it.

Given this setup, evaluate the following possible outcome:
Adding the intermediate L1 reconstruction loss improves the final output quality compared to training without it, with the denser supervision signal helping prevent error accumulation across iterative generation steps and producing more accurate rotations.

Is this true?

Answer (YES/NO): NO